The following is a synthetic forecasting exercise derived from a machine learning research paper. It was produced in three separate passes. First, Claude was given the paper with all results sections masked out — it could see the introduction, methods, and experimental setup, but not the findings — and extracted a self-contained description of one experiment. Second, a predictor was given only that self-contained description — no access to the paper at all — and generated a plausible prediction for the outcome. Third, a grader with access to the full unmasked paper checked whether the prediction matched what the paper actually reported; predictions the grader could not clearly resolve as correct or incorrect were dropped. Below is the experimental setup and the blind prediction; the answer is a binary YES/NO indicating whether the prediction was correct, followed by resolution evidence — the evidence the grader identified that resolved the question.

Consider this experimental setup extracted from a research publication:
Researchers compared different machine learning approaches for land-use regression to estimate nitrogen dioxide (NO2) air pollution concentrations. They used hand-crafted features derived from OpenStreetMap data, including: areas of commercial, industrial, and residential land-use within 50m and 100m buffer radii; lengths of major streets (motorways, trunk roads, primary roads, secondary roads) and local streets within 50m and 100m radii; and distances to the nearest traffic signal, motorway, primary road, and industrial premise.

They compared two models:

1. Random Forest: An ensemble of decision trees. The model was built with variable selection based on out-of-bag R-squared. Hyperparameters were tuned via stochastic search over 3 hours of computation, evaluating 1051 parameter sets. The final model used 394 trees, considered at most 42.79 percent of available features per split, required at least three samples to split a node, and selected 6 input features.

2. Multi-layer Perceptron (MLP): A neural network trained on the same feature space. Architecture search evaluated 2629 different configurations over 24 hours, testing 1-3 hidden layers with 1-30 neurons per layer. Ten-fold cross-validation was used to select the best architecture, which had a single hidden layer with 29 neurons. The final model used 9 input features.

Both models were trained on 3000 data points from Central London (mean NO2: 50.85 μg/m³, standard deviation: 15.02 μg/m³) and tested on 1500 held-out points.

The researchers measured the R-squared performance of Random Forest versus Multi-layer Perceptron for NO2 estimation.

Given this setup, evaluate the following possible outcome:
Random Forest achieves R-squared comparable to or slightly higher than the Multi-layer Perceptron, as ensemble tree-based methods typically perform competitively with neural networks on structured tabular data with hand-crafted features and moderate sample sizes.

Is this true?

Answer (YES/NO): NO